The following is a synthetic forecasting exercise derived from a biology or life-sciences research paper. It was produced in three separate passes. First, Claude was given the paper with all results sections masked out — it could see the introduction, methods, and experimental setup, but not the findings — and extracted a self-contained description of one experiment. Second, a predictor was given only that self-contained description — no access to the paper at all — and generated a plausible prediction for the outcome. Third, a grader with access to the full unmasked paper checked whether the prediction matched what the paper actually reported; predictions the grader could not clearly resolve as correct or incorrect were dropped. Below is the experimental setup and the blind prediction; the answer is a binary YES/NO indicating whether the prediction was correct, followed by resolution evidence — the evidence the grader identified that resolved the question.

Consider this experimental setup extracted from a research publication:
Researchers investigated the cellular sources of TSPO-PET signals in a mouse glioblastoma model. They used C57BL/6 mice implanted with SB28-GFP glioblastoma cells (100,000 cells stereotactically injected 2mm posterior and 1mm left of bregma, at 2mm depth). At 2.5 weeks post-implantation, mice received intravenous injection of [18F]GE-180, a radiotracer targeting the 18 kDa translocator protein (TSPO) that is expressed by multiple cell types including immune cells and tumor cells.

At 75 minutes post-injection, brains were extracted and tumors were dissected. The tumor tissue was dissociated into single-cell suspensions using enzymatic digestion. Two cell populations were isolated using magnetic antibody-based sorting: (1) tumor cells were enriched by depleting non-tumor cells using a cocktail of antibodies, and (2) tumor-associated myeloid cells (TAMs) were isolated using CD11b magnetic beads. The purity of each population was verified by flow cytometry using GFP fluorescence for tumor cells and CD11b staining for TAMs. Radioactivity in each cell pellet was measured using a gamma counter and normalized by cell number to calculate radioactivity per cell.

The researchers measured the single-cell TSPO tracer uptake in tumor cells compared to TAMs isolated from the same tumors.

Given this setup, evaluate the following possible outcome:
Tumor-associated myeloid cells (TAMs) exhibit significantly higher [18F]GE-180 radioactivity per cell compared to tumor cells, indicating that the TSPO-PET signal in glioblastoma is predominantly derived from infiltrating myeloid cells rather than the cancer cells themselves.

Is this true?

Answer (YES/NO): NO